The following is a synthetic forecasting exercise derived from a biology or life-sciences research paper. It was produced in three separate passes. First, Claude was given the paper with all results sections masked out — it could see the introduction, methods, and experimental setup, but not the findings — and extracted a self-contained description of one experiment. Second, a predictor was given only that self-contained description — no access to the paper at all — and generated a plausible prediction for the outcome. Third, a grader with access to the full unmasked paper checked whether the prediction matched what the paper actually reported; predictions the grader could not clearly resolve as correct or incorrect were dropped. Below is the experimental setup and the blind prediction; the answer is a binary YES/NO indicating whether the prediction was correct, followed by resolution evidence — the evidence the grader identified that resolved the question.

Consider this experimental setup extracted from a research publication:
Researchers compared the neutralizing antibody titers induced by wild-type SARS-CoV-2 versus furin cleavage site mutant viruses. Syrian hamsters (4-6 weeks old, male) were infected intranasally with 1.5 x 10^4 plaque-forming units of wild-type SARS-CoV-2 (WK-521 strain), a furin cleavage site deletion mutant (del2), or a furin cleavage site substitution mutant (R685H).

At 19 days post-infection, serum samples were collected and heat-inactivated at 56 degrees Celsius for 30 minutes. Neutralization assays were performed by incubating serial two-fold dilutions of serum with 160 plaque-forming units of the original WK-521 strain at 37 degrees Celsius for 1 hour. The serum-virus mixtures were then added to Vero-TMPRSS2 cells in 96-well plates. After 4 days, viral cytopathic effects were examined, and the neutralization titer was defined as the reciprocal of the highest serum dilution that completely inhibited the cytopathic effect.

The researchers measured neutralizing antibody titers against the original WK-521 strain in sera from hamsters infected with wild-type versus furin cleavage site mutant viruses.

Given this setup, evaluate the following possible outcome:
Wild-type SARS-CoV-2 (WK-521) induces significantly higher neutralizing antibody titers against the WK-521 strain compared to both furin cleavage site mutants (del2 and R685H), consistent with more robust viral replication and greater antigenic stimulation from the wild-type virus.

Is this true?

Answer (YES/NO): NO